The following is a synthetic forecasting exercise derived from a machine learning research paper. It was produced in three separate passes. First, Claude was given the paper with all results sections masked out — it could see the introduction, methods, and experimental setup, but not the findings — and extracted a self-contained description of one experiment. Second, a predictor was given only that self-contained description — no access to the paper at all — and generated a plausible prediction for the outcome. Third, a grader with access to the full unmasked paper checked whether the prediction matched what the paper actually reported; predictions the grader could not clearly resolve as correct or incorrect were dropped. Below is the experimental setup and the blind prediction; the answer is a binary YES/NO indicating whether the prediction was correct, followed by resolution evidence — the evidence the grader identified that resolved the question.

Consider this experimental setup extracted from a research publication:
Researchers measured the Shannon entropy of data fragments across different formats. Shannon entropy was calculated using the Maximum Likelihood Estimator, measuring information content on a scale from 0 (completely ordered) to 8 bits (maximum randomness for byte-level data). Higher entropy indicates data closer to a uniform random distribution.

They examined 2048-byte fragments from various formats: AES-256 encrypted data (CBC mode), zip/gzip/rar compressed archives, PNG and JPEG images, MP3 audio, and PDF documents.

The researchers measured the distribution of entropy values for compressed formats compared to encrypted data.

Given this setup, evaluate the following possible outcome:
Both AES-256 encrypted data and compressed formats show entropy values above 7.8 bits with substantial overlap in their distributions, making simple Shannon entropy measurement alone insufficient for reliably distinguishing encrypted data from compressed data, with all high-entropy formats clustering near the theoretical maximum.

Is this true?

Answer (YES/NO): YES